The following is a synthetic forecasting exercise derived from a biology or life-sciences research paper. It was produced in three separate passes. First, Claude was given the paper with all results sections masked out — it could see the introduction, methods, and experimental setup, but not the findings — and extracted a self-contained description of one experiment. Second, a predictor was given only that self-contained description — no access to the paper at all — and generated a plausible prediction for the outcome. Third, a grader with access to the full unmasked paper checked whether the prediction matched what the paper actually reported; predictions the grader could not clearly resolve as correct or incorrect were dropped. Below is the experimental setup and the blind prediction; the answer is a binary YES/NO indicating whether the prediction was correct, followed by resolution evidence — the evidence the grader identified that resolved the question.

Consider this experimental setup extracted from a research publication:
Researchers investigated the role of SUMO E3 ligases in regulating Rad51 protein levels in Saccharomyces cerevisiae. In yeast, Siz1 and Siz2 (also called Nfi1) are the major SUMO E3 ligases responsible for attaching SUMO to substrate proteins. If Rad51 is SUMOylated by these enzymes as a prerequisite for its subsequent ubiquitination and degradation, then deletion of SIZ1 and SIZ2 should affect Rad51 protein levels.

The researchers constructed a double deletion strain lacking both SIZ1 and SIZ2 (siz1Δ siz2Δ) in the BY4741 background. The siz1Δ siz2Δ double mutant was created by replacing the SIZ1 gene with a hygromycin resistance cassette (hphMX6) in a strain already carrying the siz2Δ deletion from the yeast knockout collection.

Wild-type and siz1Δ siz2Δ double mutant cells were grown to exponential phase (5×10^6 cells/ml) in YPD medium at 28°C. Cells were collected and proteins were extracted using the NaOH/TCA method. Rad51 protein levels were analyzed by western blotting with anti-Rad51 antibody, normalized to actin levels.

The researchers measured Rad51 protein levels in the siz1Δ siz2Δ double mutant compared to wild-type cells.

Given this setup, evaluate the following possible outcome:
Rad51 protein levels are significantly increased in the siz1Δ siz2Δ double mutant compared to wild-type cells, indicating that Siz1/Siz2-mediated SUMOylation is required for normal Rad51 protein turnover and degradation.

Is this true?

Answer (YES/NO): YES